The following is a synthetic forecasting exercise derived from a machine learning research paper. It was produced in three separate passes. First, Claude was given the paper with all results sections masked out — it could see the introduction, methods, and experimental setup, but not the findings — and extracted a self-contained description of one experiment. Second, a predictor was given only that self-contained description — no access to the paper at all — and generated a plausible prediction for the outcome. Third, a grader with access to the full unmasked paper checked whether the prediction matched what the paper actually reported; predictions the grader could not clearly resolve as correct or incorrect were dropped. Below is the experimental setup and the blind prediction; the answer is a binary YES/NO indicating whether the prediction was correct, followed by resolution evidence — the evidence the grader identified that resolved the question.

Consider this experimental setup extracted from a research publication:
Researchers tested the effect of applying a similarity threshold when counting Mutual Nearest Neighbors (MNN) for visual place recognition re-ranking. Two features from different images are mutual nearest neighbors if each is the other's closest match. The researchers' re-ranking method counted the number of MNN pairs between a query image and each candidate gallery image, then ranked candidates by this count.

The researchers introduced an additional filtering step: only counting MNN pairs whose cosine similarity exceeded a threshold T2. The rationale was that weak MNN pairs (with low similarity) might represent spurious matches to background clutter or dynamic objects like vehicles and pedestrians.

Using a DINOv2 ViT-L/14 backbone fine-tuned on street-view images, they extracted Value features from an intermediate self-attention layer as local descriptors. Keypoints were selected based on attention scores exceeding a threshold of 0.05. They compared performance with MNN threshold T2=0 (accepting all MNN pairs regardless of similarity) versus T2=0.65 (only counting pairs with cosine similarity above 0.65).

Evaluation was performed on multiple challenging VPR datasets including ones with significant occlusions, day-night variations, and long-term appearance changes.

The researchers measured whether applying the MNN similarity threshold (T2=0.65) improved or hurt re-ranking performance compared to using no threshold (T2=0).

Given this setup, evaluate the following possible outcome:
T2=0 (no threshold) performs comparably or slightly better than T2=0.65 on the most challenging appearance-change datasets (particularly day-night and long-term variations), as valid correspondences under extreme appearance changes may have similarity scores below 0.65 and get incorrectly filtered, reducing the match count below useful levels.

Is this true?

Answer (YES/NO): NO